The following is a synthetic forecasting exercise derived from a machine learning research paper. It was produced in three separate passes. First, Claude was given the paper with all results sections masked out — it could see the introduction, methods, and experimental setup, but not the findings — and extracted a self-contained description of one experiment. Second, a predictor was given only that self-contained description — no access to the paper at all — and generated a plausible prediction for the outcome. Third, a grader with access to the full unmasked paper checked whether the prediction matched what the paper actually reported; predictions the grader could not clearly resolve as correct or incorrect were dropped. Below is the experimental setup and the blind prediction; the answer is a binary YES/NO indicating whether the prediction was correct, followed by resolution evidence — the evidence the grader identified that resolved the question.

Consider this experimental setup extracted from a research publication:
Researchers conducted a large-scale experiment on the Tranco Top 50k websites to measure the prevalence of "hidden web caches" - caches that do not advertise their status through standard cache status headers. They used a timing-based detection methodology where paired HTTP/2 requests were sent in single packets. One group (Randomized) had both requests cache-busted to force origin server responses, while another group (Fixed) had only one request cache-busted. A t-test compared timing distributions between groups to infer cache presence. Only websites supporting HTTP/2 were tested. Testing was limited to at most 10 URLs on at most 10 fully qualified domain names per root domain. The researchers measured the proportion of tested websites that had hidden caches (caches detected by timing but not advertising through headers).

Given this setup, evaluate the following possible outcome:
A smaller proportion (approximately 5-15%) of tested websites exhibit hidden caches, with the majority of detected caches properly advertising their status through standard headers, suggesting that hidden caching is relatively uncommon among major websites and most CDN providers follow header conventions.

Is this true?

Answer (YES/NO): YES